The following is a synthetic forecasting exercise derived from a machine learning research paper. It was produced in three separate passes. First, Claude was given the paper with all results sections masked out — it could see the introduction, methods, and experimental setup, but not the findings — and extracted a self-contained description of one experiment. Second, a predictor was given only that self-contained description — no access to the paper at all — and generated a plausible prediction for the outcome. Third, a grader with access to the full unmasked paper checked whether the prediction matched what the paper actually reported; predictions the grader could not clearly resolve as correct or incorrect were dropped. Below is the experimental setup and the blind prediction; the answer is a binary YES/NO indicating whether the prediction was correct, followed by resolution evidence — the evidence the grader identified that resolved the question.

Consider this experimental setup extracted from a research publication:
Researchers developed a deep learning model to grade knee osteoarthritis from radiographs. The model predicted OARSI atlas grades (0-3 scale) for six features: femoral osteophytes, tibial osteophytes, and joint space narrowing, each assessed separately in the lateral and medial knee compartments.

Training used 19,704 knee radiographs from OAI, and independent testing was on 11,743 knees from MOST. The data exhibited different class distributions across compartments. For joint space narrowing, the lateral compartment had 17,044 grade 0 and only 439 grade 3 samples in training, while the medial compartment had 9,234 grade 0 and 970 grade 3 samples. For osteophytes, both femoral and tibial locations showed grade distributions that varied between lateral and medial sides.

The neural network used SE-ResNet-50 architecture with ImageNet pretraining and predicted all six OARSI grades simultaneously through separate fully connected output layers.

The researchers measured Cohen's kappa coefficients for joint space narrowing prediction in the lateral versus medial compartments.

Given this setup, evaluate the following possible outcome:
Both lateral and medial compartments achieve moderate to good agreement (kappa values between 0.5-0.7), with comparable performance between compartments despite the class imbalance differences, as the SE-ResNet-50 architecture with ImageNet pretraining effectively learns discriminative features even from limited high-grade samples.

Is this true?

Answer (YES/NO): NO